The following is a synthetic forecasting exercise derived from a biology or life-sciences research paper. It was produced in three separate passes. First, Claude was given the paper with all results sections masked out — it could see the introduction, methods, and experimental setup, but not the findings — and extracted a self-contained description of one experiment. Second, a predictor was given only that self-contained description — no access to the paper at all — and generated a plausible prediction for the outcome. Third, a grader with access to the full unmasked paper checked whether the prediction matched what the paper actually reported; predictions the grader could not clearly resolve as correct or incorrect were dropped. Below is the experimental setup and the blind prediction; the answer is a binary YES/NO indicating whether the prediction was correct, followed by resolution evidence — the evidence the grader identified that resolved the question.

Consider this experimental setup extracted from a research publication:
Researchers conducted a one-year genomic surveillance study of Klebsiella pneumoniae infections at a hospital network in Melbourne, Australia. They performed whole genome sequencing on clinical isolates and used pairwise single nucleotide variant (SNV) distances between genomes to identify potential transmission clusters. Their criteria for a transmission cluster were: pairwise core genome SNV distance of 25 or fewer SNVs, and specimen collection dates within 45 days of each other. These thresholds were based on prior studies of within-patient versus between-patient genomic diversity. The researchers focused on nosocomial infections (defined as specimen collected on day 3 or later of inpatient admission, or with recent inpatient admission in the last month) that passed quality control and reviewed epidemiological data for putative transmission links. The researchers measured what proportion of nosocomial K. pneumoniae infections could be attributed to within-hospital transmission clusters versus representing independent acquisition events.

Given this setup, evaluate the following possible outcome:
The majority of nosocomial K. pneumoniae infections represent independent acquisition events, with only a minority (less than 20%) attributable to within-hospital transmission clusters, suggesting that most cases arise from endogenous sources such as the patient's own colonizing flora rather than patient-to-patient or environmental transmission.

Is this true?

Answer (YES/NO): YES